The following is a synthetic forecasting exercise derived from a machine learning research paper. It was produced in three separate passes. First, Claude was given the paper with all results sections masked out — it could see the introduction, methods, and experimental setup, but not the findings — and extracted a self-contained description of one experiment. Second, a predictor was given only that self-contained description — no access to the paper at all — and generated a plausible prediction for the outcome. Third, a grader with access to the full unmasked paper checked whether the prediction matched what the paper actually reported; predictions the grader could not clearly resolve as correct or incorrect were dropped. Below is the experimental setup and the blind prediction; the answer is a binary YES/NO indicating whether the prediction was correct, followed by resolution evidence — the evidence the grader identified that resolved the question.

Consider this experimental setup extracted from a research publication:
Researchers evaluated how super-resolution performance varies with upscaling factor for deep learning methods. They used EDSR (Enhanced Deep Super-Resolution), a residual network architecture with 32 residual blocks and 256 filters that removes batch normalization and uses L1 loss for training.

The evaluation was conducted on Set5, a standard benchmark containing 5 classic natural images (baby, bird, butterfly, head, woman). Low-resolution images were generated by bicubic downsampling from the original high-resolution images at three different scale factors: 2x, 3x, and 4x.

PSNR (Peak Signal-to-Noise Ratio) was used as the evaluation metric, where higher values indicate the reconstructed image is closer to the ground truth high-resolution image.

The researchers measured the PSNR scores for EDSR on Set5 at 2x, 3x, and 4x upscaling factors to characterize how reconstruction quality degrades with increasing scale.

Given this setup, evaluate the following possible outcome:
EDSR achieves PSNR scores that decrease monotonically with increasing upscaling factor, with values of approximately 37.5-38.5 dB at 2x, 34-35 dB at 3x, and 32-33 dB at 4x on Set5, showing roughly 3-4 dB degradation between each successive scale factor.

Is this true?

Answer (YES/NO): NO